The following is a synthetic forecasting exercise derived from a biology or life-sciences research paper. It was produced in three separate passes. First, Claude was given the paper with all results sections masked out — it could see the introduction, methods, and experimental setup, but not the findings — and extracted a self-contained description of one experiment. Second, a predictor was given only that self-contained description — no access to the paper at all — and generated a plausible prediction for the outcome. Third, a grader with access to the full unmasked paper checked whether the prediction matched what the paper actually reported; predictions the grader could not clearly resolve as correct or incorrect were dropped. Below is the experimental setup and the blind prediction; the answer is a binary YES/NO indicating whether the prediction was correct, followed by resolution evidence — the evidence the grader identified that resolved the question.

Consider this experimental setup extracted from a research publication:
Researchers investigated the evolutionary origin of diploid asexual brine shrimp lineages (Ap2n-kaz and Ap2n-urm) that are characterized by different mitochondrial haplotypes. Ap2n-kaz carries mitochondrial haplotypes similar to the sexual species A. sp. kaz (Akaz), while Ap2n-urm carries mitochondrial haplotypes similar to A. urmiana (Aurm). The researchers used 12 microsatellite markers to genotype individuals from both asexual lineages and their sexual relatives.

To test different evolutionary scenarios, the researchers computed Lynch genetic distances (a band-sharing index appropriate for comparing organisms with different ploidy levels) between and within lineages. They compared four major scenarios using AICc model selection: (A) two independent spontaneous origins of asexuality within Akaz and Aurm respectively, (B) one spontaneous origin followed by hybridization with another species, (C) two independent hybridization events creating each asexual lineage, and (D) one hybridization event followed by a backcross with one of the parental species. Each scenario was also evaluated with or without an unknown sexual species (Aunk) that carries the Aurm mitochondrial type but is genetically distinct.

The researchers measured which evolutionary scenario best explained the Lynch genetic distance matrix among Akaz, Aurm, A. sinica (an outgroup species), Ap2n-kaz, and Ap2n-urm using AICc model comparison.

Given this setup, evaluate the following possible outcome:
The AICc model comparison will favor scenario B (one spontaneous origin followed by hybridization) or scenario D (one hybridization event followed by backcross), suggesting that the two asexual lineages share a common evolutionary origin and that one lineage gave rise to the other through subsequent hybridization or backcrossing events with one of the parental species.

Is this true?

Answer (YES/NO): YES